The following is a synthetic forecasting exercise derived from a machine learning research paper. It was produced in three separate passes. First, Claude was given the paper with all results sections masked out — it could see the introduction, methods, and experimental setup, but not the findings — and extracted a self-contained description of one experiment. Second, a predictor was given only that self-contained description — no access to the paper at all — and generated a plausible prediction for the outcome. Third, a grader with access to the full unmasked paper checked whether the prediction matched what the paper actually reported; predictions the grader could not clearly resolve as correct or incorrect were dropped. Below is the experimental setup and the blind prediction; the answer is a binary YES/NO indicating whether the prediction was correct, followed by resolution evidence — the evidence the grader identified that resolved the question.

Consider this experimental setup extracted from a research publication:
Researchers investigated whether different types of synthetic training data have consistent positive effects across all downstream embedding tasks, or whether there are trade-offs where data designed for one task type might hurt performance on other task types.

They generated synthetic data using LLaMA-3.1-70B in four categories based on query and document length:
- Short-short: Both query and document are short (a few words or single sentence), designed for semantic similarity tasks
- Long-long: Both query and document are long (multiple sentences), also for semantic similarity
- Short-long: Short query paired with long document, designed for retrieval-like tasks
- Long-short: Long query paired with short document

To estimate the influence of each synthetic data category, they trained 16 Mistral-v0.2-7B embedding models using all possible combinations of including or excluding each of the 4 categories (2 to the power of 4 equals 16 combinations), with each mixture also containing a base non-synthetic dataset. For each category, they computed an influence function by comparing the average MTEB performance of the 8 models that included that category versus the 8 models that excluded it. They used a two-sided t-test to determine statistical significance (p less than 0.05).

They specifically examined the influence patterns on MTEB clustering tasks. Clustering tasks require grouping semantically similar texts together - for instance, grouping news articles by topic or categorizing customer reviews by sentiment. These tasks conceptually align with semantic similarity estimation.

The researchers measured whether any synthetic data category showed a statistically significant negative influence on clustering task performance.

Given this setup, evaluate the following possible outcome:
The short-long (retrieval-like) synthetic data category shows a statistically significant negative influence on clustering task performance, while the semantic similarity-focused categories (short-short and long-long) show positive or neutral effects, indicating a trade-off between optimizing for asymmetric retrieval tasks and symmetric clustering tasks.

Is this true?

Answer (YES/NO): NO